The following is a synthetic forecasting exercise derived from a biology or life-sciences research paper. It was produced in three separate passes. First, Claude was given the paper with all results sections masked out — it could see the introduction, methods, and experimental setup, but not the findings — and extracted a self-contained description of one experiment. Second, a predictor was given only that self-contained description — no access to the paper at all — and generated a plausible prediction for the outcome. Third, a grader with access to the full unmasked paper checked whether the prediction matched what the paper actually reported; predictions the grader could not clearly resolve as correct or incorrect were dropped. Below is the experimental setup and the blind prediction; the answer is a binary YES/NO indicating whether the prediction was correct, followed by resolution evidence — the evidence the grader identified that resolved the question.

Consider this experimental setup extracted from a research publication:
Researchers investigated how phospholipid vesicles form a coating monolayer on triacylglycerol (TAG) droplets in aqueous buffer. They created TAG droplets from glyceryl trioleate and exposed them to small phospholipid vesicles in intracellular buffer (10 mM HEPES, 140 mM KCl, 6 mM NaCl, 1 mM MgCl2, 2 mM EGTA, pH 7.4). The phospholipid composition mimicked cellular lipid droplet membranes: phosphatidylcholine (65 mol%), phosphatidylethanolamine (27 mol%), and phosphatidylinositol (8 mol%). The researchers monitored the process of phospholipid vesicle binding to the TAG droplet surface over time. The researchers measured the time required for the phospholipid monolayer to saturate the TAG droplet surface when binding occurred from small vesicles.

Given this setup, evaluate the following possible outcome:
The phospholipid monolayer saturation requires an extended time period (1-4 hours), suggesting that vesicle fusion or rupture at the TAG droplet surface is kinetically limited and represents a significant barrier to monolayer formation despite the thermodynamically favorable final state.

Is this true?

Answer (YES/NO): NO